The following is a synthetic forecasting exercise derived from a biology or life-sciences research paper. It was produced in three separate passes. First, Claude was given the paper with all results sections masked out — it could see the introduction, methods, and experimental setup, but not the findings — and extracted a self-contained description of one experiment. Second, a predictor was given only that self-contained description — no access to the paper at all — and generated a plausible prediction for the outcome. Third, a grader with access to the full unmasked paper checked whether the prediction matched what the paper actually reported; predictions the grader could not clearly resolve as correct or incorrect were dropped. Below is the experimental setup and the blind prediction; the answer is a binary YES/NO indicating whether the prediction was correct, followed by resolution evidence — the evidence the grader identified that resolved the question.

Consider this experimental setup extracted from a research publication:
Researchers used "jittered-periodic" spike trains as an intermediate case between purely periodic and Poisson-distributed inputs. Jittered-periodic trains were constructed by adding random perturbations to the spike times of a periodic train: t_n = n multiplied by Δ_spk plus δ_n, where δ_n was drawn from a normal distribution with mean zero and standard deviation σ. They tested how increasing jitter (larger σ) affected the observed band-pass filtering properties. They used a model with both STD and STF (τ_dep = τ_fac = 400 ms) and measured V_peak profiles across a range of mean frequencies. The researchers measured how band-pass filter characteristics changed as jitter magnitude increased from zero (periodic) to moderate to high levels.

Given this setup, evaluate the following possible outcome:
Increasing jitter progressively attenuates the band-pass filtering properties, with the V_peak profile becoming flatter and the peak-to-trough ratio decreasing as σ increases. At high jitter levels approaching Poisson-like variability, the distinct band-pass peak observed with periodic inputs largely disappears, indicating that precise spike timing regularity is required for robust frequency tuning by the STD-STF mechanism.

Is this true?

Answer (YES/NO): NO